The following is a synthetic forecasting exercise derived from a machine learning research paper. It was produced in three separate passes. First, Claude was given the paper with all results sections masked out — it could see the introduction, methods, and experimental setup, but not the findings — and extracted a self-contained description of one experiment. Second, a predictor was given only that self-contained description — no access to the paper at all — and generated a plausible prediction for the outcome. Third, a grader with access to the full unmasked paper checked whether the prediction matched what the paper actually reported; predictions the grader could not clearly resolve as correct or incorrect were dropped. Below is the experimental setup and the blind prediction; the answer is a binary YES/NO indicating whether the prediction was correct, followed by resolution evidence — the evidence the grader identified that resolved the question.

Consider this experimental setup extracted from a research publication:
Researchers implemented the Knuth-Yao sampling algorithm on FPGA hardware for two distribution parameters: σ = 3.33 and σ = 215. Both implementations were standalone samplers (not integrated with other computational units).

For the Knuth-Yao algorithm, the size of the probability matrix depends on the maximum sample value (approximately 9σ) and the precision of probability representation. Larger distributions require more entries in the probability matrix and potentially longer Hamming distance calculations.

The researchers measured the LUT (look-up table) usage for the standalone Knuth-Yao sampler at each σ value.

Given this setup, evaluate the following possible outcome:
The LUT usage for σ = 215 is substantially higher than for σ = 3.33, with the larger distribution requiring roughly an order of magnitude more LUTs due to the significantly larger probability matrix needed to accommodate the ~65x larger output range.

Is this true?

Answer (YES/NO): NO